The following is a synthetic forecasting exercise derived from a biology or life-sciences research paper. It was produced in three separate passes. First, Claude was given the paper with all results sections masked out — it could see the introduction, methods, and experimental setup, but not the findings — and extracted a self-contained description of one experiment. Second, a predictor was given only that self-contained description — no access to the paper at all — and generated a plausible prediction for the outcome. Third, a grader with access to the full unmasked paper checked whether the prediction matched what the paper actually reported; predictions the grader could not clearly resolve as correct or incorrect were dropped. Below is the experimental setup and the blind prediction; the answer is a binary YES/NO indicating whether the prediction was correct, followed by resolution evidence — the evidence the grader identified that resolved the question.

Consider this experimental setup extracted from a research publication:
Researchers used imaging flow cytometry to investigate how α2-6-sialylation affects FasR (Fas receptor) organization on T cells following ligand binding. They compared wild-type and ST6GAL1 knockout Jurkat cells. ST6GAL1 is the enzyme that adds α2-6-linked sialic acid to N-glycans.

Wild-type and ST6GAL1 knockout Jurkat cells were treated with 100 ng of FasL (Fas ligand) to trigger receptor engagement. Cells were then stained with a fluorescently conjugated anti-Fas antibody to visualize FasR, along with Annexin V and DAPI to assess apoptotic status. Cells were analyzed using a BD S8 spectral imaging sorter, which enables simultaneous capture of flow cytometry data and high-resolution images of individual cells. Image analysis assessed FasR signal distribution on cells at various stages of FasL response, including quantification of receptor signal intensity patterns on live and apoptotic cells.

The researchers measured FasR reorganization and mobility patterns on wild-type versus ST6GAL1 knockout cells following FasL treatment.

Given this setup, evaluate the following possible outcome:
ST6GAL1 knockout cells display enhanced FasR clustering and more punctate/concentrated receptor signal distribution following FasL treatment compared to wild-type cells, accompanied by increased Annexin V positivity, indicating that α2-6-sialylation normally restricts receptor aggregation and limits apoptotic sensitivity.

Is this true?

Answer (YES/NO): YES